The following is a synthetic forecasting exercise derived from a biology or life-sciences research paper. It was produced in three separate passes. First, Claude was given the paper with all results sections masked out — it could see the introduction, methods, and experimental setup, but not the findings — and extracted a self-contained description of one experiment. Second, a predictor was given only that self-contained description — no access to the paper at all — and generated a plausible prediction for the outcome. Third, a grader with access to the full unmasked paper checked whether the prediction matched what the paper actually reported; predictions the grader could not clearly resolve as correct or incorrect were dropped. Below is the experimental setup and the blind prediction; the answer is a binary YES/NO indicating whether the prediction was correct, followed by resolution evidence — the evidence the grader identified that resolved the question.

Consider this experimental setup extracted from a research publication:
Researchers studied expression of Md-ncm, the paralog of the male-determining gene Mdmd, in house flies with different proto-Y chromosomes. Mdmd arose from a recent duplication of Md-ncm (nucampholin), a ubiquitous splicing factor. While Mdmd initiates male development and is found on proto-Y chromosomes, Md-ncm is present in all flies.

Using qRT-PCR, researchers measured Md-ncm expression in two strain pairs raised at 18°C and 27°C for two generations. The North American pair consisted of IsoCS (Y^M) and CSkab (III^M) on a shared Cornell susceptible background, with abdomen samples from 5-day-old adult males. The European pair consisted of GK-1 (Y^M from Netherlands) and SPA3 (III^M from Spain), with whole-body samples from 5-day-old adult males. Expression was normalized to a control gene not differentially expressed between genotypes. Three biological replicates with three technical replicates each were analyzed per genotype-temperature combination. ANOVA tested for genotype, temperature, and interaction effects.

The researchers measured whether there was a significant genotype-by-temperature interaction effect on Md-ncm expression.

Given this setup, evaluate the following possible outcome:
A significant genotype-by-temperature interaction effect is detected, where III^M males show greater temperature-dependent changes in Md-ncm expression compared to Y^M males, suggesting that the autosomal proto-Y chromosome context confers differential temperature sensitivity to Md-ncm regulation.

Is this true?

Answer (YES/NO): NO